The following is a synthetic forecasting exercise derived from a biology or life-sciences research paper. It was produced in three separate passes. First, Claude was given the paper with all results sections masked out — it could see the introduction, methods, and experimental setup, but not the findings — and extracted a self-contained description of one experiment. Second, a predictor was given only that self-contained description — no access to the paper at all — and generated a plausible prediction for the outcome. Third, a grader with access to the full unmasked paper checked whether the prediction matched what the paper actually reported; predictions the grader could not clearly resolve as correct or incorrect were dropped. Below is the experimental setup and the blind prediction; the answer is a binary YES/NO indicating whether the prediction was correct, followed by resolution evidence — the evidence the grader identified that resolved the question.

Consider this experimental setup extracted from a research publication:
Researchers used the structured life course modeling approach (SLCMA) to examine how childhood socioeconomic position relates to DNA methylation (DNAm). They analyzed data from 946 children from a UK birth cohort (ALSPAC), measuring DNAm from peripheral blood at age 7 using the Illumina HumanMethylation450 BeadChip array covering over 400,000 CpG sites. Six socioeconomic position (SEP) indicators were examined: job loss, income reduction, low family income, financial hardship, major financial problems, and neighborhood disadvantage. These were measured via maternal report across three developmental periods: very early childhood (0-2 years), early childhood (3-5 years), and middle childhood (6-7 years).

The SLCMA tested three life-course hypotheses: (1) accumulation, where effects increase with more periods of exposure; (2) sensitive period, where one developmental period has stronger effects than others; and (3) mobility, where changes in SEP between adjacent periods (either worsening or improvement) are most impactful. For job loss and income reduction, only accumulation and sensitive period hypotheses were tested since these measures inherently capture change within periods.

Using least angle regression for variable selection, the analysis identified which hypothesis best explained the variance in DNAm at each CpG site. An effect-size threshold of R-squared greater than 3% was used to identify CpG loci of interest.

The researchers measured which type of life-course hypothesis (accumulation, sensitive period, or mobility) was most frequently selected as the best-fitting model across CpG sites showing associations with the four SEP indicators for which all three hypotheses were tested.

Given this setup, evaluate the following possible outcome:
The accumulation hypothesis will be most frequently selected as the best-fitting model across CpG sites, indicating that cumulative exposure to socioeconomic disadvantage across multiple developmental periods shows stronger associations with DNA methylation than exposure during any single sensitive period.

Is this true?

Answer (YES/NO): NO